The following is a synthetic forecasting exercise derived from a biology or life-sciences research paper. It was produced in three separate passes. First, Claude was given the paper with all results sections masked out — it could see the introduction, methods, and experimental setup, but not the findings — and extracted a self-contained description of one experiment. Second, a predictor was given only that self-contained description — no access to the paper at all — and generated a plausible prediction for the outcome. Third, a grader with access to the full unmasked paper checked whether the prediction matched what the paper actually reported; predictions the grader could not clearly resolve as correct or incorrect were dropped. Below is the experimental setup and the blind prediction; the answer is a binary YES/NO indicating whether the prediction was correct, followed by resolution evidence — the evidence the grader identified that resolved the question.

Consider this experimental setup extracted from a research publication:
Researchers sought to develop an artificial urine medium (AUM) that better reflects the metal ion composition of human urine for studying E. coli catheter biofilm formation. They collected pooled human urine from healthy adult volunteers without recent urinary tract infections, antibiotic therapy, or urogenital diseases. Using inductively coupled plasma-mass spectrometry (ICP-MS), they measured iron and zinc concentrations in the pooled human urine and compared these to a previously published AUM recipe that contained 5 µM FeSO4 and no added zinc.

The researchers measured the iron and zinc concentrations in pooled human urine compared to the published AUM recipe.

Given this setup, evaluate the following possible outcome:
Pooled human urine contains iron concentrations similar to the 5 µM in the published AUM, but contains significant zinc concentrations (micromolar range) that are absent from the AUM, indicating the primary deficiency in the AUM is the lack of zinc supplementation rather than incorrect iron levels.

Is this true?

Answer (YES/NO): NO